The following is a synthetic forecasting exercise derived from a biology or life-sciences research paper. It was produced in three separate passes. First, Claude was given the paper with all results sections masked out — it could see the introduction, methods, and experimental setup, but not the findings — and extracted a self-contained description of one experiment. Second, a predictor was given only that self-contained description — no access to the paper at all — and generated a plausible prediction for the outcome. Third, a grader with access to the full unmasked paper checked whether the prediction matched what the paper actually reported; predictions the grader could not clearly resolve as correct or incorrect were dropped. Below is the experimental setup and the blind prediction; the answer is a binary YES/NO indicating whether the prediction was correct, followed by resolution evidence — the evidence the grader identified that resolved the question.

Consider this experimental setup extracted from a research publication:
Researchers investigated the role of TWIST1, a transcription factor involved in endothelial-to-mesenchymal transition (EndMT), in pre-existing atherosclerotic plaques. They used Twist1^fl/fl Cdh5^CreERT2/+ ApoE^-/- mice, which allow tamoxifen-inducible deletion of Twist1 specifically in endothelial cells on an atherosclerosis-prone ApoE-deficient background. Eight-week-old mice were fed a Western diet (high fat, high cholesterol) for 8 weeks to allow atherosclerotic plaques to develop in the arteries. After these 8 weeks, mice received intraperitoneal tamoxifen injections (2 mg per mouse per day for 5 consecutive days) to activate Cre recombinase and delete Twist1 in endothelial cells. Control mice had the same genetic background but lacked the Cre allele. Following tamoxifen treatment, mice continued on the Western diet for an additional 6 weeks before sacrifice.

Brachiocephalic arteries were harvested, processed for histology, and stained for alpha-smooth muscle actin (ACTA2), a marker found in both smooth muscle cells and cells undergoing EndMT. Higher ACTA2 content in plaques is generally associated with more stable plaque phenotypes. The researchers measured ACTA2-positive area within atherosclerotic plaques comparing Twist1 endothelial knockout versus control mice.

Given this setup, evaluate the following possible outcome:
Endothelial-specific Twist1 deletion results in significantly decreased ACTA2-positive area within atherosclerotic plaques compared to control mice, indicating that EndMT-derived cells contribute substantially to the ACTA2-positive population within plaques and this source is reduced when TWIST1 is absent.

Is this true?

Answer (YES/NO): YES